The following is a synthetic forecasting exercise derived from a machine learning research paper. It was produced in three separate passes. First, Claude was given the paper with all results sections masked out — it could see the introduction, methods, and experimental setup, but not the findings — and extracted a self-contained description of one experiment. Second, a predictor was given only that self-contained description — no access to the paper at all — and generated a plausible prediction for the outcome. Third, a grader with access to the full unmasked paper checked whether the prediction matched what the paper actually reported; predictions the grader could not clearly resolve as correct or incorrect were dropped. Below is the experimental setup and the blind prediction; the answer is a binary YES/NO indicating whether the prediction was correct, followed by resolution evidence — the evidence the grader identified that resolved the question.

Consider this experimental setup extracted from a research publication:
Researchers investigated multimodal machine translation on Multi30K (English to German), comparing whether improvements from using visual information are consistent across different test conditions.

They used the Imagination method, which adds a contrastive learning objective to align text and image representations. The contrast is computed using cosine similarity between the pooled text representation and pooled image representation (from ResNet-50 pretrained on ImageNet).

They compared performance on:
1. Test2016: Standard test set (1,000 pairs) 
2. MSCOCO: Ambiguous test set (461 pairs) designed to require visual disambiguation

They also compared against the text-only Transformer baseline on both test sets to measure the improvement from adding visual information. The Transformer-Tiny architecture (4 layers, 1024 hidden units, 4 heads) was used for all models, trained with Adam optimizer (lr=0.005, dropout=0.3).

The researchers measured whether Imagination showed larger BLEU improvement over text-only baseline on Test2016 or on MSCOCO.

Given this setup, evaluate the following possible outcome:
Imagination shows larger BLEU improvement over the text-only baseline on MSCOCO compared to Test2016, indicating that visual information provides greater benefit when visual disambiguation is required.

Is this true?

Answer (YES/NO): NO